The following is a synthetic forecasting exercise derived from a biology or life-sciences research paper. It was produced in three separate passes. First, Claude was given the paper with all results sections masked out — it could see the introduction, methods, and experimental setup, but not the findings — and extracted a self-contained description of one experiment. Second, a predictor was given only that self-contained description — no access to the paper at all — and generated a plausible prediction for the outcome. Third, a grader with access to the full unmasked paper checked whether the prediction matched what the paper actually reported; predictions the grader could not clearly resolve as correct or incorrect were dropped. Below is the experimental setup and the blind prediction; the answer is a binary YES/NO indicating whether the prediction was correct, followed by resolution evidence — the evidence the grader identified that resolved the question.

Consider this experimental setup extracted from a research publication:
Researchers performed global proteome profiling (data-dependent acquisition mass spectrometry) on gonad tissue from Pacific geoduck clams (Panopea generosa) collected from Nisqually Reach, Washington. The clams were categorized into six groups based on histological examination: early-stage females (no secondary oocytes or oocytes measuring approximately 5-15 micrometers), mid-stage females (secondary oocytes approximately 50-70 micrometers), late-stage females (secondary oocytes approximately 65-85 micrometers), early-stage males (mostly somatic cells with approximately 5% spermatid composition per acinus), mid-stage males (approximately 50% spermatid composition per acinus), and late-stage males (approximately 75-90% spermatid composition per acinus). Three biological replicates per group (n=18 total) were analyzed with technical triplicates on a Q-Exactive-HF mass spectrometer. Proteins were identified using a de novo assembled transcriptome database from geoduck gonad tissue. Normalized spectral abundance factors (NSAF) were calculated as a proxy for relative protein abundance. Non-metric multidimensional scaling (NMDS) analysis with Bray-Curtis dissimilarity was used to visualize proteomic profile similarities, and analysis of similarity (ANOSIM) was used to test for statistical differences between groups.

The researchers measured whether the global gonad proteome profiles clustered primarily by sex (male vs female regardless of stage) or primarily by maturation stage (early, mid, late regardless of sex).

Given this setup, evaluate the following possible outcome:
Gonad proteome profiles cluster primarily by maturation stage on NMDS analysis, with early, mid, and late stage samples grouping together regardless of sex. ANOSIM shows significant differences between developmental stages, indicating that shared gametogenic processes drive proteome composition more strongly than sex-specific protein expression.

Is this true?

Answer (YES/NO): NO